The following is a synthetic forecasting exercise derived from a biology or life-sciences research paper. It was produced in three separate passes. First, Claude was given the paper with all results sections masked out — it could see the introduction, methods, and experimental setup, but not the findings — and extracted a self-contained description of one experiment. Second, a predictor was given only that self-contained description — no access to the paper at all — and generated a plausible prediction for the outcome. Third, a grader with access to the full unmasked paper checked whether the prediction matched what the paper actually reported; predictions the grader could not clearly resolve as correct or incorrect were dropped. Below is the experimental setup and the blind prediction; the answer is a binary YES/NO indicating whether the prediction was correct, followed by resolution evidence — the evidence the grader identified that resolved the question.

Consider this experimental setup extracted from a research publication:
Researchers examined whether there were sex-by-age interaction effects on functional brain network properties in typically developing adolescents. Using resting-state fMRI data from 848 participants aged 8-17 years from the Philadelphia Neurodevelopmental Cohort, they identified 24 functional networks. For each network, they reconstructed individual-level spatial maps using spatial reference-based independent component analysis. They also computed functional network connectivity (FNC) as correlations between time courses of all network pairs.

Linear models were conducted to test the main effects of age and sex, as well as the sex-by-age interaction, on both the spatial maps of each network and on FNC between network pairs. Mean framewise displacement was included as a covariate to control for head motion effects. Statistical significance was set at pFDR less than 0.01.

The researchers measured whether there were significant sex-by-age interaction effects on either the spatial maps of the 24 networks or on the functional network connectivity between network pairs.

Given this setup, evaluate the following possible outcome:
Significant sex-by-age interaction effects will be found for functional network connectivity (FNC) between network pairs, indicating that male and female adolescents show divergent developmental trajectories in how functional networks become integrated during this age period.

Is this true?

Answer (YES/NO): NO